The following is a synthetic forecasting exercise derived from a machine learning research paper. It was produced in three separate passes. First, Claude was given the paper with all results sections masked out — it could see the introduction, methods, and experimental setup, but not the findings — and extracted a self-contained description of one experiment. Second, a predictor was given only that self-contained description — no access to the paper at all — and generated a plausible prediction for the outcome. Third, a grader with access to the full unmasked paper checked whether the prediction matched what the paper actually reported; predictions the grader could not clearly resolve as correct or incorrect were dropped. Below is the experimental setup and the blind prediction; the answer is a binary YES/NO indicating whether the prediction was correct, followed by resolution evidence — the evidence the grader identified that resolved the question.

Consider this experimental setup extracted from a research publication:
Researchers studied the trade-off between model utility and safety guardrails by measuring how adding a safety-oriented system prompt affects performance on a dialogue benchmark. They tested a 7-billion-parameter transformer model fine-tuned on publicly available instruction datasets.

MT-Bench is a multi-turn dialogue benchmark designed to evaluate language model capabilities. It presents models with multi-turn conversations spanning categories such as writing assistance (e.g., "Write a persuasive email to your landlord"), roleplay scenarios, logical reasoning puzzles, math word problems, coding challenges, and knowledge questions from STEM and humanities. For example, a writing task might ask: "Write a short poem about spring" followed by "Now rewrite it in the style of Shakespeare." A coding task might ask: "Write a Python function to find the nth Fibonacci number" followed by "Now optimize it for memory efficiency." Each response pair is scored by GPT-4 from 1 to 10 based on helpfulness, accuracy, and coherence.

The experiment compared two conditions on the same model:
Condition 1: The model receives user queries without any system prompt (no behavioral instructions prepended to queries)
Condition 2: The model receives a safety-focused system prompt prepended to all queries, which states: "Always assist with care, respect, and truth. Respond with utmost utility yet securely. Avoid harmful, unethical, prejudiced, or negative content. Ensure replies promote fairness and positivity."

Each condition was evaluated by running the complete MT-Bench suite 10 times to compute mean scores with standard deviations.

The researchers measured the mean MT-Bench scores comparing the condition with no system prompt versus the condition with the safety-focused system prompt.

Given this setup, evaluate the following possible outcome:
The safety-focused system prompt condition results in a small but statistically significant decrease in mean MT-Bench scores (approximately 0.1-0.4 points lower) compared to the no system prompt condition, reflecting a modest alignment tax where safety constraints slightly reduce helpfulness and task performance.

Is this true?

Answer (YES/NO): YES